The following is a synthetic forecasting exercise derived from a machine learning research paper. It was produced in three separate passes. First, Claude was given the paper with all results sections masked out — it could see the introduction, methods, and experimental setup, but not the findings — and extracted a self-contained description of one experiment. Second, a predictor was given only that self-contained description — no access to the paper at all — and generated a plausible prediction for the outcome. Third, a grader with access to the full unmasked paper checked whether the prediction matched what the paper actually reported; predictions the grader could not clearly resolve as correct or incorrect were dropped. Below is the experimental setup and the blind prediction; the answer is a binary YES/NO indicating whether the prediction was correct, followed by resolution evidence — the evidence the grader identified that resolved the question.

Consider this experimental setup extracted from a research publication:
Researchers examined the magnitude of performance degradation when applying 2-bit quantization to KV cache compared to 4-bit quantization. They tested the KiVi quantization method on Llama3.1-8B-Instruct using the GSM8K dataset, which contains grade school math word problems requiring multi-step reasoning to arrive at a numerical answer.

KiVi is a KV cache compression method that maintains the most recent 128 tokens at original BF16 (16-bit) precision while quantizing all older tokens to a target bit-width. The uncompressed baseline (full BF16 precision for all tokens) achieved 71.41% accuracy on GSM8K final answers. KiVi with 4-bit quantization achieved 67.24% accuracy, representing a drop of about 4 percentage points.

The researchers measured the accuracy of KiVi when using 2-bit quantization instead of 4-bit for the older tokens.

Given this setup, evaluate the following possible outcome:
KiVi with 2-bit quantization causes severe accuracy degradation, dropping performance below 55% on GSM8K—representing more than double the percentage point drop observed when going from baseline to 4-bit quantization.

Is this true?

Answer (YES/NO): YES